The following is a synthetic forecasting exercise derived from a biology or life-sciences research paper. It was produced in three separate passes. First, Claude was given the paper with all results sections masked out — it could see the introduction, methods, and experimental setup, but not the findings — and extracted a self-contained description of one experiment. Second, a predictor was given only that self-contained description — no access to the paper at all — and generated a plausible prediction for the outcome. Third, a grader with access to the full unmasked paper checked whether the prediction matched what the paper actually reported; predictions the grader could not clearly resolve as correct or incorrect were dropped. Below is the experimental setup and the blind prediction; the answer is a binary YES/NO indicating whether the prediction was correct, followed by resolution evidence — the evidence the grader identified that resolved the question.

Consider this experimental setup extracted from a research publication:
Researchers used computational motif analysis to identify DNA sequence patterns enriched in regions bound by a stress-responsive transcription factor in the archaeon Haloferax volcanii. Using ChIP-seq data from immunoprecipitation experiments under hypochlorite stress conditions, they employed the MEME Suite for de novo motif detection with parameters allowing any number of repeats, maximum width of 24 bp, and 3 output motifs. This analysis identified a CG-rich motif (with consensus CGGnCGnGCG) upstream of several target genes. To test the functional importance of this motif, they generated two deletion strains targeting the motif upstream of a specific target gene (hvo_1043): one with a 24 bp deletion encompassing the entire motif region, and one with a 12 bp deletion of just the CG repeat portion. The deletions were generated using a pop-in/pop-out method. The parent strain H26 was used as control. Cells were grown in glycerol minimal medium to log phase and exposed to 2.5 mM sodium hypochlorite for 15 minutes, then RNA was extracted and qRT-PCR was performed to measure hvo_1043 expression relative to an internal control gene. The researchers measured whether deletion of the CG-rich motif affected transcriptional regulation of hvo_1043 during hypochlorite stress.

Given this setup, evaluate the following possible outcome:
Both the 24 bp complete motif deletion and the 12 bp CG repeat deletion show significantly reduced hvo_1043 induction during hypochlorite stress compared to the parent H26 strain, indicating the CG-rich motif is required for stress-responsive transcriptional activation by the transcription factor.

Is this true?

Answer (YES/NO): YES